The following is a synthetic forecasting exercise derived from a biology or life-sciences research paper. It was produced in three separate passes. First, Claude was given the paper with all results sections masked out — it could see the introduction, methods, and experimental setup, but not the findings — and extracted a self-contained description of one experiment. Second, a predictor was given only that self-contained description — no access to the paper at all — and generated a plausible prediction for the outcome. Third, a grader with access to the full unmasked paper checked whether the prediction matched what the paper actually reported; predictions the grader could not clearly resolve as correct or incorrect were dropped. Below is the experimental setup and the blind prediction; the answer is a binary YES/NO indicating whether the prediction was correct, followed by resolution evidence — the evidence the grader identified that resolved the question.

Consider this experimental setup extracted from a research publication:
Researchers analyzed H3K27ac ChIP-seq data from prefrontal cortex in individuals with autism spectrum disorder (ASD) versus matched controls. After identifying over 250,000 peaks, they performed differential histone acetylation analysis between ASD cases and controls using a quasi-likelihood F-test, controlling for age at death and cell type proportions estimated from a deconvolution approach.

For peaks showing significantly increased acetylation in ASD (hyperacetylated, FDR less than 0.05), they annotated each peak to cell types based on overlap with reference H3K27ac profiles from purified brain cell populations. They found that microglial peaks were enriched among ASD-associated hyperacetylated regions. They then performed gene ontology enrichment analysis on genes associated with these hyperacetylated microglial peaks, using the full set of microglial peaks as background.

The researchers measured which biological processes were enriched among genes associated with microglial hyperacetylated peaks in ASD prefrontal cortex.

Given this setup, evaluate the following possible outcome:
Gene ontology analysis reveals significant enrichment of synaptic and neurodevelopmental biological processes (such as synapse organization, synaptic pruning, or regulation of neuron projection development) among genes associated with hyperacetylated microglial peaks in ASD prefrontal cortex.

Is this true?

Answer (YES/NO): NO